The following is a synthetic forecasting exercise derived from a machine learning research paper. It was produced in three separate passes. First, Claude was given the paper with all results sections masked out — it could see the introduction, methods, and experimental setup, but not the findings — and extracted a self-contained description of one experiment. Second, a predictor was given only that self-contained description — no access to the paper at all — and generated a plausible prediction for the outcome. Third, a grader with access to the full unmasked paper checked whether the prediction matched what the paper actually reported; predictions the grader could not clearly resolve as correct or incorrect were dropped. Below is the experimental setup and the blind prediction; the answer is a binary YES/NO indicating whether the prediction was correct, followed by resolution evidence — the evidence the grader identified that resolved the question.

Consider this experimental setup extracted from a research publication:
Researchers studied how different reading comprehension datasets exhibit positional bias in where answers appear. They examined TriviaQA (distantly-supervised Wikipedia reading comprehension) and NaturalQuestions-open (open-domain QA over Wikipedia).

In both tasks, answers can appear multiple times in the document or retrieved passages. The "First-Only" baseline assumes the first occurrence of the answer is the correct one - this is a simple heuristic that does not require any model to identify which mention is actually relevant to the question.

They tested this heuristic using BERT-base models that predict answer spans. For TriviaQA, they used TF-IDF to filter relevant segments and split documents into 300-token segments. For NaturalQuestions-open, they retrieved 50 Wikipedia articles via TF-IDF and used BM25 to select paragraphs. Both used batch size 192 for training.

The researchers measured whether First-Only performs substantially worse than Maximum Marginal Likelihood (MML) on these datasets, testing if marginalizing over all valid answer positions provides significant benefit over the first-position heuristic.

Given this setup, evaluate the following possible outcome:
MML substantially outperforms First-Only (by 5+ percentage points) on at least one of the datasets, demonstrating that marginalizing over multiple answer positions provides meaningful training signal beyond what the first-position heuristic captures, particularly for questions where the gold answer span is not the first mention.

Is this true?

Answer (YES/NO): NO